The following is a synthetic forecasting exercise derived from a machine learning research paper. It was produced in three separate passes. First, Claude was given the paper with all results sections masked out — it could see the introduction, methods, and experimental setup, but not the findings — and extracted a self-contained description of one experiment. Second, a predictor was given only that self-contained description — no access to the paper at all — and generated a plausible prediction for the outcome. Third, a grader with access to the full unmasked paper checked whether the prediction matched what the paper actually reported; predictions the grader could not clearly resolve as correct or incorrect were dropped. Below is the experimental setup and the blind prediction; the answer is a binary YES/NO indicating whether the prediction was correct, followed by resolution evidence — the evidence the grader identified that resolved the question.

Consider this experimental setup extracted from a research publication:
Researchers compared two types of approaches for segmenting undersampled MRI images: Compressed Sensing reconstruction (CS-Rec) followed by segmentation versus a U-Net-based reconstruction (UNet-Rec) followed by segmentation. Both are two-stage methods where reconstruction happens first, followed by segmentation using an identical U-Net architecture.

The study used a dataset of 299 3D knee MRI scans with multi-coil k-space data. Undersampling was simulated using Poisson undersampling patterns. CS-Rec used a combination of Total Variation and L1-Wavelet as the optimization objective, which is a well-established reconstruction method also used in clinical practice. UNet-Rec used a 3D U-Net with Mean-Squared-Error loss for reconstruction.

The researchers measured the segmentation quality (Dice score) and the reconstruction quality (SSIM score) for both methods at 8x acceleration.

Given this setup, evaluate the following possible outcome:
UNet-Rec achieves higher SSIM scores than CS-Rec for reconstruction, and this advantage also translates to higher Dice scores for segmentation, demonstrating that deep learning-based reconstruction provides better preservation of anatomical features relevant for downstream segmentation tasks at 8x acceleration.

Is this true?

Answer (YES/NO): NO